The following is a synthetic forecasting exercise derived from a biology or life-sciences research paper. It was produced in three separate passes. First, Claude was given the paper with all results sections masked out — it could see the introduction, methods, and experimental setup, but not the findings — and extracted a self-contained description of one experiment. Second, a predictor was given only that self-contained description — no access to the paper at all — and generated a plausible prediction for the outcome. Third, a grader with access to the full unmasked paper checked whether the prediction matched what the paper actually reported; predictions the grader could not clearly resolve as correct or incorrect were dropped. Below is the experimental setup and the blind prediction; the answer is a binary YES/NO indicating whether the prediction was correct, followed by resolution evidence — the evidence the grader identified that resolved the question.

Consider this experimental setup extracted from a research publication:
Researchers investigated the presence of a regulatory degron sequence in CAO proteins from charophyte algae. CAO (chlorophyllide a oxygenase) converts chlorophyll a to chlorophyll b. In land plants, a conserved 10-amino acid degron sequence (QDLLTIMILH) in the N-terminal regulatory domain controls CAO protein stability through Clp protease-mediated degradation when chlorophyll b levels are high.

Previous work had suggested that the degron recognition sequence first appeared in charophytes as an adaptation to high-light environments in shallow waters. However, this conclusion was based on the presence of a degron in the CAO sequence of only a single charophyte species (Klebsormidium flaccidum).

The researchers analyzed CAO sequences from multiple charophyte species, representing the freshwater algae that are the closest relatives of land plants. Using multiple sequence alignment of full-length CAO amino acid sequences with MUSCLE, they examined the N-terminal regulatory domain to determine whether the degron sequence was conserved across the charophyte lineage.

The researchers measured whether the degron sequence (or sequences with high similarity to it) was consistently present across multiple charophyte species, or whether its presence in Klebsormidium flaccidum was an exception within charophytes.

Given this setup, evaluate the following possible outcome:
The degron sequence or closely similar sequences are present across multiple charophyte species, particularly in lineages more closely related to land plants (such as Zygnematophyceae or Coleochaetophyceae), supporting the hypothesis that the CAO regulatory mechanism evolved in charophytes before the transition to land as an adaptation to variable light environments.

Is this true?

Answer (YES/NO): YES